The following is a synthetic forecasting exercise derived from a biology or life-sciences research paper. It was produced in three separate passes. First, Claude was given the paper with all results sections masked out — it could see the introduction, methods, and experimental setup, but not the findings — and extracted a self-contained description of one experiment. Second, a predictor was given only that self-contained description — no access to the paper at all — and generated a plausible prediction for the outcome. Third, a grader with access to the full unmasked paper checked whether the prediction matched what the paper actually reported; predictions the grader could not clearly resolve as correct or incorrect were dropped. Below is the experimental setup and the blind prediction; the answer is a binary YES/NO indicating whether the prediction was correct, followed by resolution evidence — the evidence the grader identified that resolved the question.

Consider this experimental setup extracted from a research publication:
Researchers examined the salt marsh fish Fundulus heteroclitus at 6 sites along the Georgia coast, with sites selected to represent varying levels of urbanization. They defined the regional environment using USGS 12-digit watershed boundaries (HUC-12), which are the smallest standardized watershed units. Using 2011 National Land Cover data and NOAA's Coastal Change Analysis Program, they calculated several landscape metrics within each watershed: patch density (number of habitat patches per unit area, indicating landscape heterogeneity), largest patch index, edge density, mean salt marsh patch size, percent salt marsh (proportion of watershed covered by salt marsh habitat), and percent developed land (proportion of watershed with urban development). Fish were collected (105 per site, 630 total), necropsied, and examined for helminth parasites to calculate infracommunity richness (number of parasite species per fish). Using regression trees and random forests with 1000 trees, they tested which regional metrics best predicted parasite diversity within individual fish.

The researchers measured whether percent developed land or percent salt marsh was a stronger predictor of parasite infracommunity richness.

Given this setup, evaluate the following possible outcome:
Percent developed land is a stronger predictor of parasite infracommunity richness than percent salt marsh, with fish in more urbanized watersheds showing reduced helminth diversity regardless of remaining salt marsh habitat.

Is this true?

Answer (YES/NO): NO